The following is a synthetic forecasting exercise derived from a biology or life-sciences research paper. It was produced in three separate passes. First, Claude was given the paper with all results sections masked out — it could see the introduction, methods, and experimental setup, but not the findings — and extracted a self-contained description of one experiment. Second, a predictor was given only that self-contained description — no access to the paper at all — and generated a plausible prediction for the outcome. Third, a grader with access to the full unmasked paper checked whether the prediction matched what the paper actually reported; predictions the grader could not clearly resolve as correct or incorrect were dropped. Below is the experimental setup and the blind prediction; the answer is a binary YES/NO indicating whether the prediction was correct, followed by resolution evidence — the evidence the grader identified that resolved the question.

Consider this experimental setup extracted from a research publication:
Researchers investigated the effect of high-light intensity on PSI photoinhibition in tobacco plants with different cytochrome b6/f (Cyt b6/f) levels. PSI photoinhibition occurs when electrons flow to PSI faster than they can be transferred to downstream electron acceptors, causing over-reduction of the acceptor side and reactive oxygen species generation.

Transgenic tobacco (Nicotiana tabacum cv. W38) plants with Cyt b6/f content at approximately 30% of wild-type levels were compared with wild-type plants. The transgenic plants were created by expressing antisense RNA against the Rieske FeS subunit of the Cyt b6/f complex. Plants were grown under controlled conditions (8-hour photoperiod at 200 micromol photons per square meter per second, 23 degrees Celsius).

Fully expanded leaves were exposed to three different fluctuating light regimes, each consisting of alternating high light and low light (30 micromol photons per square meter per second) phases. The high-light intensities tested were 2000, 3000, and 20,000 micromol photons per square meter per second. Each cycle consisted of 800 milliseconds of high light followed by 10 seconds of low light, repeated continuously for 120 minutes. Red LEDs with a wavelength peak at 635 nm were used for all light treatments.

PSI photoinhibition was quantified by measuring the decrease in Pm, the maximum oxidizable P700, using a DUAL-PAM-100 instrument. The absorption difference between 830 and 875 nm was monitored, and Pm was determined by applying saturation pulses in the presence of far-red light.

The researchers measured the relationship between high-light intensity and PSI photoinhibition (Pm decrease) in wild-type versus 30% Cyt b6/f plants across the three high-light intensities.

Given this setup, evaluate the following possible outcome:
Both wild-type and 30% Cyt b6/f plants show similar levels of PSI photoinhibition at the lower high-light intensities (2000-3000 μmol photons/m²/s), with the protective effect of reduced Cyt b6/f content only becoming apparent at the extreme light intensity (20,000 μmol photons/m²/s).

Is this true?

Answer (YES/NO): NO